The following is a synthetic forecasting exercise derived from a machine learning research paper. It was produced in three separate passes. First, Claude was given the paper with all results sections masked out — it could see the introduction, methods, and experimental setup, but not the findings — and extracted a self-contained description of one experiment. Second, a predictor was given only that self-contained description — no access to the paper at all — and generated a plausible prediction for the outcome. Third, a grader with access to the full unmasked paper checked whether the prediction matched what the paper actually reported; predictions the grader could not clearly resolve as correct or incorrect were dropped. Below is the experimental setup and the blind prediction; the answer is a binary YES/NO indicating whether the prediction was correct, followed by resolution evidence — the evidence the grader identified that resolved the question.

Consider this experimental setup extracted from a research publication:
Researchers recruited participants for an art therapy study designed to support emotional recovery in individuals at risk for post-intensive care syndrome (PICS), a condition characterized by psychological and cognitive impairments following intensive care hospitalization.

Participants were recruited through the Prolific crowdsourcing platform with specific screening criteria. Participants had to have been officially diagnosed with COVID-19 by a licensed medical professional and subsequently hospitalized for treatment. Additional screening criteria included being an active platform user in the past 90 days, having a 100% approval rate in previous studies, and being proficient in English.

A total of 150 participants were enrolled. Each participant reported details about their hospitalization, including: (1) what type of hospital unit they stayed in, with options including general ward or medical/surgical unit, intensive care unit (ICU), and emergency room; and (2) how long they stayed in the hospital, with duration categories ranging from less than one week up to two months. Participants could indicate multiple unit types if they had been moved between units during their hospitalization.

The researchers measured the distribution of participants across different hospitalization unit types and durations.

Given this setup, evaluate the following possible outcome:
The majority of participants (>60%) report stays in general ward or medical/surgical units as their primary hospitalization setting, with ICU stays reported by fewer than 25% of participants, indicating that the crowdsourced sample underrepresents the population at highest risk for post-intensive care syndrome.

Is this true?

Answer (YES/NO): NO